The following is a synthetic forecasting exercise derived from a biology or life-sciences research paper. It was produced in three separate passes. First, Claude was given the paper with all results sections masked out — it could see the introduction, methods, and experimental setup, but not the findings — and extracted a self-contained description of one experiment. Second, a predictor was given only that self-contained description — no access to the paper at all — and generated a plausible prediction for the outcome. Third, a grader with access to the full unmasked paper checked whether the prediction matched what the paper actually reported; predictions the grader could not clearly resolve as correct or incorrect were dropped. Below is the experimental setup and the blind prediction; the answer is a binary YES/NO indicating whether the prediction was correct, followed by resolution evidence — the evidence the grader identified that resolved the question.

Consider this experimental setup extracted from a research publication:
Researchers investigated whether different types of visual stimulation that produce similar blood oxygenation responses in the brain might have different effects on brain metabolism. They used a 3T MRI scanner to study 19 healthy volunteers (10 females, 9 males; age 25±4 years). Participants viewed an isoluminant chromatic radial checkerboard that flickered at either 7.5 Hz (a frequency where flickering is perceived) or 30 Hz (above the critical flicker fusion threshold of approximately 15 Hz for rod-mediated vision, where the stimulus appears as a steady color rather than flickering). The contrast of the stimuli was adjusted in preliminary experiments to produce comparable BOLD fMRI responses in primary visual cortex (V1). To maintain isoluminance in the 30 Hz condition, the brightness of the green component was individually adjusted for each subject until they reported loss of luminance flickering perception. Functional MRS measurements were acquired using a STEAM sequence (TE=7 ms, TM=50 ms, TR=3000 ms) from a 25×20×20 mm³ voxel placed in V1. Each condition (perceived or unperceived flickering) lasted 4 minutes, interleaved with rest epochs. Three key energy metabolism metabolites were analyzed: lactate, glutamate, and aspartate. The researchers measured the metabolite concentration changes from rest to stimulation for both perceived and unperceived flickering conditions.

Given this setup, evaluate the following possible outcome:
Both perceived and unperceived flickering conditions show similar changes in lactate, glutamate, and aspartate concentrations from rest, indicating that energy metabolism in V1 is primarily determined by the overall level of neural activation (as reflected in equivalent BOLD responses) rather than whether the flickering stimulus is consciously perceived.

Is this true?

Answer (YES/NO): NO